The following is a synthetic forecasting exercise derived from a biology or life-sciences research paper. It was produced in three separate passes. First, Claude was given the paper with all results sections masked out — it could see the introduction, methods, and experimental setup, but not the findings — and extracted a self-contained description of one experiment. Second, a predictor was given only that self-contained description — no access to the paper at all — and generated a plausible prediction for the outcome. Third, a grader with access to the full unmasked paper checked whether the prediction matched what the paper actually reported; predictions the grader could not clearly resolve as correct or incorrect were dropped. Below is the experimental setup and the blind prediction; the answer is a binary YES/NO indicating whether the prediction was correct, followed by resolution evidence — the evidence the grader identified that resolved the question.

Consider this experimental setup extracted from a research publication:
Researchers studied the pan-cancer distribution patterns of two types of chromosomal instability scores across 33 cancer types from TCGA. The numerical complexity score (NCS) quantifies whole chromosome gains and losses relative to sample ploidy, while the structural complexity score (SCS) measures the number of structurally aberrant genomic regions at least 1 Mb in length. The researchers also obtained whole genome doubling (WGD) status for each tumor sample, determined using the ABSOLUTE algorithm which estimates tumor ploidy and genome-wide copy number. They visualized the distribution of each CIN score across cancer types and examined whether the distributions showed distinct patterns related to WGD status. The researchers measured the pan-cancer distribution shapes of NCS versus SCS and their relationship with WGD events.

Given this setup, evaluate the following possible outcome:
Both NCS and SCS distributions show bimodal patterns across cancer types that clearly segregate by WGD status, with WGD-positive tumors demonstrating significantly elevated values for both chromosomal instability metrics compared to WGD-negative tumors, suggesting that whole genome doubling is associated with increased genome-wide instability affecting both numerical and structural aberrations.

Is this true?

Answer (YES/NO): NO